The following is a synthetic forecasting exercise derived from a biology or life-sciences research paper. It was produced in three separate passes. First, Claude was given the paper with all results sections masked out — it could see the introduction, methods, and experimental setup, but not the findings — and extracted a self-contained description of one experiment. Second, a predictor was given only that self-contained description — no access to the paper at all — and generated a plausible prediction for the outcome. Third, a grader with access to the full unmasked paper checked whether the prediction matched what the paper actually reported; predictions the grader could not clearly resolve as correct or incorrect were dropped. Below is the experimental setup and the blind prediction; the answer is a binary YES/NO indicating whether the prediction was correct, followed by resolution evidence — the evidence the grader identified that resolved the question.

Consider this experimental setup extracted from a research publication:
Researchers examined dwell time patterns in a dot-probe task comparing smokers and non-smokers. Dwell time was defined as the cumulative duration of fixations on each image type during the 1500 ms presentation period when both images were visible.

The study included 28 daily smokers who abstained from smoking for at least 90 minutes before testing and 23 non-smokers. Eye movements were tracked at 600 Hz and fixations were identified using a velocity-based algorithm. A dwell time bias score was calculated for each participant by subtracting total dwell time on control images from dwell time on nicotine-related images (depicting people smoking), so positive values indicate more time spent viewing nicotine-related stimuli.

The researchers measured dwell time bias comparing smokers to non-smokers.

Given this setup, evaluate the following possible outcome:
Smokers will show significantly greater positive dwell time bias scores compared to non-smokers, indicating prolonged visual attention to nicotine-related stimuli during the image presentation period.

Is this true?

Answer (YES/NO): NO